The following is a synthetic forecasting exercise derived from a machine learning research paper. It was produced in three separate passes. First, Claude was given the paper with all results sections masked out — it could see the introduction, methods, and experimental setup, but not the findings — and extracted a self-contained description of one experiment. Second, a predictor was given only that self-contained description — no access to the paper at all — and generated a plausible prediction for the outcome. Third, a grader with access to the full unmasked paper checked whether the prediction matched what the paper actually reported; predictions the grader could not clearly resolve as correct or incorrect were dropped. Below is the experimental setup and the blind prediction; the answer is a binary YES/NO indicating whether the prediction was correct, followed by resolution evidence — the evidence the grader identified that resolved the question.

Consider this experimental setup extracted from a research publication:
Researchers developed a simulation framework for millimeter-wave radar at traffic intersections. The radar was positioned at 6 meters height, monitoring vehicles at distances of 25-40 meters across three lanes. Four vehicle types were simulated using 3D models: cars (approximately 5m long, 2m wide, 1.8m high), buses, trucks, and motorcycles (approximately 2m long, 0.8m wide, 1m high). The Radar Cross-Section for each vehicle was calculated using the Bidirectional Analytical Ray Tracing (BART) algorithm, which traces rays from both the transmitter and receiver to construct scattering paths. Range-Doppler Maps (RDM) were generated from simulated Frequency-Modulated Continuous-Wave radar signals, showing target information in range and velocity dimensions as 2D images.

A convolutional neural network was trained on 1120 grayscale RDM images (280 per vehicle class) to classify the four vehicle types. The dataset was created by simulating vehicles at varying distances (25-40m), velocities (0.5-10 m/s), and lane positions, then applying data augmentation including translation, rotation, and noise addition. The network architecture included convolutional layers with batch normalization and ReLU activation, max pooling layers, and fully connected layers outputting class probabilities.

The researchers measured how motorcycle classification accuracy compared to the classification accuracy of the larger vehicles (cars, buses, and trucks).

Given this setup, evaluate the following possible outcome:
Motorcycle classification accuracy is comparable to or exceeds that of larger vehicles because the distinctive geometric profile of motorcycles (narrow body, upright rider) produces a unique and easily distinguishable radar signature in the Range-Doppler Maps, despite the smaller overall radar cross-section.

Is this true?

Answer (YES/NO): YES